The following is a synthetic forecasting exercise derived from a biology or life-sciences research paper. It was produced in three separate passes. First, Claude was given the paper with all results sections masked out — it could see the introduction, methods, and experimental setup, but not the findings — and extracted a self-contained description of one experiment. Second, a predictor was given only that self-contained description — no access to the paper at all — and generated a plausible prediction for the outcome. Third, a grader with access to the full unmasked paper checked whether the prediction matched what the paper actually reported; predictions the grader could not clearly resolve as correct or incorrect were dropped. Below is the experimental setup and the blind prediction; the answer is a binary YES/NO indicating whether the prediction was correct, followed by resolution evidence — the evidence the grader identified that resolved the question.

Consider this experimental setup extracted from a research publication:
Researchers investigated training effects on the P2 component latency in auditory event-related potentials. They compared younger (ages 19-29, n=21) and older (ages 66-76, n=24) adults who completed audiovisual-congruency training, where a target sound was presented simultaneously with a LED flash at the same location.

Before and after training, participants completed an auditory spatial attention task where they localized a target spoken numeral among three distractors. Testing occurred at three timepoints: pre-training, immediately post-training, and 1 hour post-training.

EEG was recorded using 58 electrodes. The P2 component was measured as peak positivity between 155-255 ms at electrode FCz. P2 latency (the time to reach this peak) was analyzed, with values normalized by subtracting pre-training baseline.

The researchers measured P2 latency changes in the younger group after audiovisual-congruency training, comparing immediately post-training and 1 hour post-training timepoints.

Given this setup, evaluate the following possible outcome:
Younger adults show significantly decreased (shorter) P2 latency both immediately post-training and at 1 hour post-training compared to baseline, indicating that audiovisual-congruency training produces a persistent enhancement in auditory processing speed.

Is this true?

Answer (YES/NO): NO